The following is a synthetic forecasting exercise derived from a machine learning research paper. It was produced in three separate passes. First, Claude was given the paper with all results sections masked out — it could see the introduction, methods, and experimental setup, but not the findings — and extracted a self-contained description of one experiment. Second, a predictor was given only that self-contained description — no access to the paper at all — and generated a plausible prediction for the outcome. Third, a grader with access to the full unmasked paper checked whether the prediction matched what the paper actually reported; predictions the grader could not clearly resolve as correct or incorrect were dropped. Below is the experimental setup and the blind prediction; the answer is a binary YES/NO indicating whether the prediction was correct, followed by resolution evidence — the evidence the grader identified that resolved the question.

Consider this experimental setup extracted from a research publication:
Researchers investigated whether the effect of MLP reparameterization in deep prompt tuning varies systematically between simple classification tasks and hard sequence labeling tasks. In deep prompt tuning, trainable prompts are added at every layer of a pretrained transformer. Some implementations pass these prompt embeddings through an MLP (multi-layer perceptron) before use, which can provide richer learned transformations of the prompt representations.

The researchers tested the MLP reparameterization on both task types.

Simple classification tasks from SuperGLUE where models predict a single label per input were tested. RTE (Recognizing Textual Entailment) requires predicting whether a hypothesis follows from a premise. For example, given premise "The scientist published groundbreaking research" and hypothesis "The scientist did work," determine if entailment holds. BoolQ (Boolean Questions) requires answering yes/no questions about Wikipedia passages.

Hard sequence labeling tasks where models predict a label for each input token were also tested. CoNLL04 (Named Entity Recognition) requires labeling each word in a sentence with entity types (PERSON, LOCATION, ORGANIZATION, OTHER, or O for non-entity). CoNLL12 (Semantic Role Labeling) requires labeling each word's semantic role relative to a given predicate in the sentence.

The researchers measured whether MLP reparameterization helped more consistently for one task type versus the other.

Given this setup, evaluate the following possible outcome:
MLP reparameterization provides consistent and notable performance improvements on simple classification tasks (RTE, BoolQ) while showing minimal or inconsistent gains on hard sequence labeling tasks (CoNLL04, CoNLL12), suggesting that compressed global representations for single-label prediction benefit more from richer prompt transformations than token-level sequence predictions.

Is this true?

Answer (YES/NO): NO